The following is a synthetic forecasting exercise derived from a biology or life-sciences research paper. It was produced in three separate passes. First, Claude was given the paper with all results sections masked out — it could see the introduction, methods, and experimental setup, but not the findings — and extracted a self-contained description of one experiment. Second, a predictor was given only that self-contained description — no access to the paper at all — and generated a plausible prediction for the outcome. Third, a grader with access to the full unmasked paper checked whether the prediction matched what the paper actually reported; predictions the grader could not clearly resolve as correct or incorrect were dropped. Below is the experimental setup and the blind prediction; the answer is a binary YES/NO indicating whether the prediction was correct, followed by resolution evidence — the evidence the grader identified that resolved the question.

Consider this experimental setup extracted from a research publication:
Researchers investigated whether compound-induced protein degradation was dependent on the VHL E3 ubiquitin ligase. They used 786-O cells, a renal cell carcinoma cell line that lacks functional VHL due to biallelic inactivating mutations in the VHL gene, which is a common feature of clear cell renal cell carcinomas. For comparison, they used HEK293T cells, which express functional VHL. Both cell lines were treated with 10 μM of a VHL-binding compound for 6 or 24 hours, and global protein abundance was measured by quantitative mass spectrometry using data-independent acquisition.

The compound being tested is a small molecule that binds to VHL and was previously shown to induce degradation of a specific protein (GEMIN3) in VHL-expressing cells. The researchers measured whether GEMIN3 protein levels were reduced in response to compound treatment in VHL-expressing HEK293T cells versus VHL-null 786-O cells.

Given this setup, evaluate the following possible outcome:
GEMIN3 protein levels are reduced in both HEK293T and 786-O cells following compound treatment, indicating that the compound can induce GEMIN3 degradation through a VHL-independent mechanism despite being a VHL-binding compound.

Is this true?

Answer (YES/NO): NO